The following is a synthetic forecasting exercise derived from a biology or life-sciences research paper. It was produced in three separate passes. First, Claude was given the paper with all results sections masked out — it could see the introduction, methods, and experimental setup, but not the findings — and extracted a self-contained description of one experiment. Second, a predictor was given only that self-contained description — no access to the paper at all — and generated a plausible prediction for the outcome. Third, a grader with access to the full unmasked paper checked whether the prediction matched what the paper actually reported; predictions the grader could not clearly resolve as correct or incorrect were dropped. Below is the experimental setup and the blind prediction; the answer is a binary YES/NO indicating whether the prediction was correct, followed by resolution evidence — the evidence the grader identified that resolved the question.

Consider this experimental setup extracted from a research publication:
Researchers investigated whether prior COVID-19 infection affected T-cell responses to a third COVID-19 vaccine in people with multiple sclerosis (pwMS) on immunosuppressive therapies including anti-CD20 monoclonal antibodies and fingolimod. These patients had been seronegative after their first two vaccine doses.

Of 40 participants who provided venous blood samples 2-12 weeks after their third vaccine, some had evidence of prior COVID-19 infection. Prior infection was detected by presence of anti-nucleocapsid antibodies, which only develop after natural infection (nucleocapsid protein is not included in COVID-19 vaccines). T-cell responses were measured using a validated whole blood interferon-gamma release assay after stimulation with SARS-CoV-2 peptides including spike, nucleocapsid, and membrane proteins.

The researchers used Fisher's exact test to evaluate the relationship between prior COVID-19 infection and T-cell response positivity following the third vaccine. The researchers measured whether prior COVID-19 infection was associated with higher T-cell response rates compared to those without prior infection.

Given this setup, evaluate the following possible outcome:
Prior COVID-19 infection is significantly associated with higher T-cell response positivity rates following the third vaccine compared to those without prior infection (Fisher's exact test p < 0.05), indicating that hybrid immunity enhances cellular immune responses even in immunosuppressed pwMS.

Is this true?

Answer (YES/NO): NO